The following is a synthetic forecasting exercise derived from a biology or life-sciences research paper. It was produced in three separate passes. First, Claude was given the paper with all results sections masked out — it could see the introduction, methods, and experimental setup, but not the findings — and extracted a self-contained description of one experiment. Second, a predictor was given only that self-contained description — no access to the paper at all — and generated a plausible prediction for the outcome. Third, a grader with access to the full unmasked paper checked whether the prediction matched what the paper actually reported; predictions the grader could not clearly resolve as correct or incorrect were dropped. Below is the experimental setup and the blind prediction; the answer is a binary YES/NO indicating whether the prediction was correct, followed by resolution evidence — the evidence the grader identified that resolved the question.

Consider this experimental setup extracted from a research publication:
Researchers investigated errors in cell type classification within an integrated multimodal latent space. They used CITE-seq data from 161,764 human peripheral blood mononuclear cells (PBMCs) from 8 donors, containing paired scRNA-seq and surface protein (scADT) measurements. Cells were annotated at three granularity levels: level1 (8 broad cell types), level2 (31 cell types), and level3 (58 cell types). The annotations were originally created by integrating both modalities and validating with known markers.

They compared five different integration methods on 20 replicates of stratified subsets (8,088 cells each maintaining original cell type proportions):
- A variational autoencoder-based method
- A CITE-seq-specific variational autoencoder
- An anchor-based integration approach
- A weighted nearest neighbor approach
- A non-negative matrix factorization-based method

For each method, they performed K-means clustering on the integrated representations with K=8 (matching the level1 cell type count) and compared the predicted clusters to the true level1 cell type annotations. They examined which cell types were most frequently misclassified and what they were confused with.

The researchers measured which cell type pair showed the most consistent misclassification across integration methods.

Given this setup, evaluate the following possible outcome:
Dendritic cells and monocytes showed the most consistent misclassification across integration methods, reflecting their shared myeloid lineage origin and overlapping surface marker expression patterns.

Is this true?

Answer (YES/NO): YES